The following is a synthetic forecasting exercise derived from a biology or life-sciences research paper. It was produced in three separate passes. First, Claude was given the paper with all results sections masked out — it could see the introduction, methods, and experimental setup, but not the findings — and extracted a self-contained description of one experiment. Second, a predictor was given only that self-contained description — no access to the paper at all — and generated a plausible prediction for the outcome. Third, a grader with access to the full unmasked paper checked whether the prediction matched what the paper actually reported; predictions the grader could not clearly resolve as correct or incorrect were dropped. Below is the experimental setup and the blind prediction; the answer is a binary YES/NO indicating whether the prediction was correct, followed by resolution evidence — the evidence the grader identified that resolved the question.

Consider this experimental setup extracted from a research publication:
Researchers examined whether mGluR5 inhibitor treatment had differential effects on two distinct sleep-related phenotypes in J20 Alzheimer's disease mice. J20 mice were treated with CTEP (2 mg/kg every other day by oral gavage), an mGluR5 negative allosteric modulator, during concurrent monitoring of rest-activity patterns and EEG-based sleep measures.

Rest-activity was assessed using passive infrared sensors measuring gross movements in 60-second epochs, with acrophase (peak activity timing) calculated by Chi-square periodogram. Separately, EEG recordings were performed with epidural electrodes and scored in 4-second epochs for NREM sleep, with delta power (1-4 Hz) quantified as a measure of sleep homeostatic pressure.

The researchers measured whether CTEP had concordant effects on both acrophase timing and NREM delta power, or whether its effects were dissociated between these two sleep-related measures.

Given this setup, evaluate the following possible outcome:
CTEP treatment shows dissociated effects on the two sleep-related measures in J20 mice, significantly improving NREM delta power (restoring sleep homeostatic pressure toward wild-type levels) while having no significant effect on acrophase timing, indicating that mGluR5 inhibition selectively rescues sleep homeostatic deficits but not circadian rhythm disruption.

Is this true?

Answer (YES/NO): YES